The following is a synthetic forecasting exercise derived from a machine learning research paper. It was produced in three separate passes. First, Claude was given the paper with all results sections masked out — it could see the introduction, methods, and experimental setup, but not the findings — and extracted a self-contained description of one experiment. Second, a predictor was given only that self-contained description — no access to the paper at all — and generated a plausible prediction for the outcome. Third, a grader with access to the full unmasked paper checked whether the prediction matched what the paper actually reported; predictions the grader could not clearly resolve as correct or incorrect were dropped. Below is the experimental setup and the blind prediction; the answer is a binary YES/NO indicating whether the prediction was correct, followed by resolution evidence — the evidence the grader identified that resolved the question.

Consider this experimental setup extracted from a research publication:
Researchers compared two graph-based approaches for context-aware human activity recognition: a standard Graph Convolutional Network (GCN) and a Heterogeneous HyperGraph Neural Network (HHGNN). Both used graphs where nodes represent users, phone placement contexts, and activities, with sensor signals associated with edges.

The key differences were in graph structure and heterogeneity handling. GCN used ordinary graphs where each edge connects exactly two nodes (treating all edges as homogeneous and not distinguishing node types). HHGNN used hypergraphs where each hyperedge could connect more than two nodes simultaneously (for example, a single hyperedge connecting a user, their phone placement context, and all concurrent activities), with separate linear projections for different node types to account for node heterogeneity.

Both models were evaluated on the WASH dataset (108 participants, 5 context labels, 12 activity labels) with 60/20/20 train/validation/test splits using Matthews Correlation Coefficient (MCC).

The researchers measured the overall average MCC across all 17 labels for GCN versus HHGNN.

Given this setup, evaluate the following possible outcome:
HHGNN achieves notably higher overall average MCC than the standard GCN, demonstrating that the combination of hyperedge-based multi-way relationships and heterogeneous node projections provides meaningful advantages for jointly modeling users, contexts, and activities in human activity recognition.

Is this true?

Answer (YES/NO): YES